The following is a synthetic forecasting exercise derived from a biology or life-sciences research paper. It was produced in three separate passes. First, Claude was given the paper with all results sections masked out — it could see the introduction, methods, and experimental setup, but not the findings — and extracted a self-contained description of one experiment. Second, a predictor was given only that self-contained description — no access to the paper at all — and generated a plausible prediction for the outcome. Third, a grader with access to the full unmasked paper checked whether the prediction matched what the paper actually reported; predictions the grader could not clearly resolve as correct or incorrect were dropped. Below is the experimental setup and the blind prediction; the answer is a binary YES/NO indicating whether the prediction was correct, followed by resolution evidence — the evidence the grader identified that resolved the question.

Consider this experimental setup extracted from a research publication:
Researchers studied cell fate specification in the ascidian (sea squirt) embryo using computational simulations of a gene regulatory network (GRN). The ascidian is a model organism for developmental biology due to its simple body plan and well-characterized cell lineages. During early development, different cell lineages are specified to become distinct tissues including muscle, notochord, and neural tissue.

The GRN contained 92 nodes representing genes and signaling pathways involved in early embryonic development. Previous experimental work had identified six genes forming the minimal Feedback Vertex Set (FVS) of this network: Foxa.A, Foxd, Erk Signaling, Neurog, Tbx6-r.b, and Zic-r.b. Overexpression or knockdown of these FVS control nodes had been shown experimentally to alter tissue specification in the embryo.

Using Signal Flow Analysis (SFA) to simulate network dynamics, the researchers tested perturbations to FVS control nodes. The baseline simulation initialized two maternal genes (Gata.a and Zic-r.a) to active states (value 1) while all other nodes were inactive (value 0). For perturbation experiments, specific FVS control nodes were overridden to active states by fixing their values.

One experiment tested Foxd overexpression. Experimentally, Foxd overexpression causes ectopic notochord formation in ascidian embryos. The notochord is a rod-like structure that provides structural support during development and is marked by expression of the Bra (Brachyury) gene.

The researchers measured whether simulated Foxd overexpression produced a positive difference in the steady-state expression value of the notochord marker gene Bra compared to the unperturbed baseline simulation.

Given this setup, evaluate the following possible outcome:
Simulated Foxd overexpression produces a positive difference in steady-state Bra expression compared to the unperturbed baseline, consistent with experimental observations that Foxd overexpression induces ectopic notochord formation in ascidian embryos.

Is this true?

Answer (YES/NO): YES